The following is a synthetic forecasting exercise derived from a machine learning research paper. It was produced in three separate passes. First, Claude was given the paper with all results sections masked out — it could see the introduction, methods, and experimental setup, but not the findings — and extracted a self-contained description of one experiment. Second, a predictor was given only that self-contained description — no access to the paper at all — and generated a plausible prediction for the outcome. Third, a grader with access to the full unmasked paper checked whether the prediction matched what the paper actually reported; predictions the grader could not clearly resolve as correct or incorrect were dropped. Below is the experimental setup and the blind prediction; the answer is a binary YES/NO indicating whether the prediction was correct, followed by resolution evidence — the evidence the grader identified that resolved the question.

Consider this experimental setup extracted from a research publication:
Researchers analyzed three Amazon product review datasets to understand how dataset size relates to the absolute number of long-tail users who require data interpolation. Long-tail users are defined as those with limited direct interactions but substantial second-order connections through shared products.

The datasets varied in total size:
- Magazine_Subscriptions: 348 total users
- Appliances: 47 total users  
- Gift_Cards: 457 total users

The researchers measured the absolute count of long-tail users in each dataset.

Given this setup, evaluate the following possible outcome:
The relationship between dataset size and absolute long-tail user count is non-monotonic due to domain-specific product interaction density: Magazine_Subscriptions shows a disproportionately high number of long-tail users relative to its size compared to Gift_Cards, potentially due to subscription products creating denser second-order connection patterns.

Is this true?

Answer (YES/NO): NO